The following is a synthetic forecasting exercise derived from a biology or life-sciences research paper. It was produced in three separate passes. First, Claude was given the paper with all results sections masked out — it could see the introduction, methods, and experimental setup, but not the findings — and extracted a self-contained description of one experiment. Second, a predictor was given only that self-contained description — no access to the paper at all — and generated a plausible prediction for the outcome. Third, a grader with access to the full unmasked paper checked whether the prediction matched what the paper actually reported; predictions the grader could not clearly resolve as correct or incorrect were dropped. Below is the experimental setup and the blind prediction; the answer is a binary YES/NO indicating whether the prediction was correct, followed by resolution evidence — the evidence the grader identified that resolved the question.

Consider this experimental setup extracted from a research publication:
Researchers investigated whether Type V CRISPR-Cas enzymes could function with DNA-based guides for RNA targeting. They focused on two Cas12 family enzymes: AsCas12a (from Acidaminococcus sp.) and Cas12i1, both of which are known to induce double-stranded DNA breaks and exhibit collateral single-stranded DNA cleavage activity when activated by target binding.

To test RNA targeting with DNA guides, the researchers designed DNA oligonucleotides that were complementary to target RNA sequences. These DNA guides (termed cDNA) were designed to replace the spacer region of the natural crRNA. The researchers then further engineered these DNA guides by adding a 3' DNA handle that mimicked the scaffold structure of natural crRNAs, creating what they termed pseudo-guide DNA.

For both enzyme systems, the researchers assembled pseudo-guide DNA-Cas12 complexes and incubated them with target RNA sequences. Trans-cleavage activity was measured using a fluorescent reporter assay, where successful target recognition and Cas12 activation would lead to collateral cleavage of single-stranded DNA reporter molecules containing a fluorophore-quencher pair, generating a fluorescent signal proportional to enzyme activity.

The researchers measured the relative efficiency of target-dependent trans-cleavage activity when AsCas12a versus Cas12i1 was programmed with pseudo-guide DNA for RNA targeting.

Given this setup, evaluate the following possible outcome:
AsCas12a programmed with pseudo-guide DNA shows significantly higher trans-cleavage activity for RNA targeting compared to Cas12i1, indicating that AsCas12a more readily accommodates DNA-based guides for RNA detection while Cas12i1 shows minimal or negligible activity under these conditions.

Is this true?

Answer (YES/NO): NO